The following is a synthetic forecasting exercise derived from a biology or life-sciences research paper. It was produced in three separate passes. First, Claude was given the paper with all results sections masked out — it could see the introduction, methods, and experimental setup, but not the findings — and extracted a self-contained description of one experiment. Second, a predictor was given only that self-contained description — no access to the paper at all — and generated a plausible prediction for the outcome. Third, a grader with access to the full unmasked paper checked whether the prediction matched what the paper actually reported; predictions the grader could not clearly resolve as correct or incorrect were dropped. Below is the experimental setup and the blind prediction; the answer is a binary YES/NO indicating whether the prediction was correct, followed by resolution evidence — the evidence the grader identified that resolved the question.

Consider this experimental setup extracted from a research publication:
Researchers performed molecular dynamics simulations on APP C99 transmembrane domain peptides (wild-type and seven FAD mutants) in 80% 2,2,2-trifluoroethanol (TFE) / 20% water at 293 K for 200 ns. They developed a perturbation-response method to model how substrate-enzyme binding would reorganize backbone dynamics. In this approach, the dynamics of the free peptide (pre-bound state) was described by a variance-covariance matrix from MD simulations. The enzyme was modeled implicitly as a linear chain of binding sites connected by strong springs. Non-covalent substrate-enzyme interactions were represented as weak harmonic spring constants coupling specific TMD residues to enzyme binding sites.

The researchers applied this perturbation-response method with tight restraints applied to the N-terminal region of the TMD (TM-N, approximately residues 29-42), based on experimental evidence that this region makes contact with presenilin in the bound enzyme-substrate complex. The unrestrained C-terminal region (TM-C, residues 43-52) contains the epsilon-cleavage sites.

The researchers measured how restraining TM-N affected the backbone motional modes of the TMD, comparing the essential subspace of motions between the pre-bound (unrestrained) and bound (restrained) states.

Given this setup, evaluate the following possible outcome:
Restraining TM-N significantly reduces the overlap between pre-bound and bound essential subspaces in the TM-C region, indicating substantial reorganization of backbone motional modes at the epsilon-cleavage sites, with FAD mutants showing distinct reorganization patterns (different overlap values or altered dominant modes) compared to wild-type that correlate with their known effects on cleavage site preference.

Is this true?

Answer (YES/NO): NO